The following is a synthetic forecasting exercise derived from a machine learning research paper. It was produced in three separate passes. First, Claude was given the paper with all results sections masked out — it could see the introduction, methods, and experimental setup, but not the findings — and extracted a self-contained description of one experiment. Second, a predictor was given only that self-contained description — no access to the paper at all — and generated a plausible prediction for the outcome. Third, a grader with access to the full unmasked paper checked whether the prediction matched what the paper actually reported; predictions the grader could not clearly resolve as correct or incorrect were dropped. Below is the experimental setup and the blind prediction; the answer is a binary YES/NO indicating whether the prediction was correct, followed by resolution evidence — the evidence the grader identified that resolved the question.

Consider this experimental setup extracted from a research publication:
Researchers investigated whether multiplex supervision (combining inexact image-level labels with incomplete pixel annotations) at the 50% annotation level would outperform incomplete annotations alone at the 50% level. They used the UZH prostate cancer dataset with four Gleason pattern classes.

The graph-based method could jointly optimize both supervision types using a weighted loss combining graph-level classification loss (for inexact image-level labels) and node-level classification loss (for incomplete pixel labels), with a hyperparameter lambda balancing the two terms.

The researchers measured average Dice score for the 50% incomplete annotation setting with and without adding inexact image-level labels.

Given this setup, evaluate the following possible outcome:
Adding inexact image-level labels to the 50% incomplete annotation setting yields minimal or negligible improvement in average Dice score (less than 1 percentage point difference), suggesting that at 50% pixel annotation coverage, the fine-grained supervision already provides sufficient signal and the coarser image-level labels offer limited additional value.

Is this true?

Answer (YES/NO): NO